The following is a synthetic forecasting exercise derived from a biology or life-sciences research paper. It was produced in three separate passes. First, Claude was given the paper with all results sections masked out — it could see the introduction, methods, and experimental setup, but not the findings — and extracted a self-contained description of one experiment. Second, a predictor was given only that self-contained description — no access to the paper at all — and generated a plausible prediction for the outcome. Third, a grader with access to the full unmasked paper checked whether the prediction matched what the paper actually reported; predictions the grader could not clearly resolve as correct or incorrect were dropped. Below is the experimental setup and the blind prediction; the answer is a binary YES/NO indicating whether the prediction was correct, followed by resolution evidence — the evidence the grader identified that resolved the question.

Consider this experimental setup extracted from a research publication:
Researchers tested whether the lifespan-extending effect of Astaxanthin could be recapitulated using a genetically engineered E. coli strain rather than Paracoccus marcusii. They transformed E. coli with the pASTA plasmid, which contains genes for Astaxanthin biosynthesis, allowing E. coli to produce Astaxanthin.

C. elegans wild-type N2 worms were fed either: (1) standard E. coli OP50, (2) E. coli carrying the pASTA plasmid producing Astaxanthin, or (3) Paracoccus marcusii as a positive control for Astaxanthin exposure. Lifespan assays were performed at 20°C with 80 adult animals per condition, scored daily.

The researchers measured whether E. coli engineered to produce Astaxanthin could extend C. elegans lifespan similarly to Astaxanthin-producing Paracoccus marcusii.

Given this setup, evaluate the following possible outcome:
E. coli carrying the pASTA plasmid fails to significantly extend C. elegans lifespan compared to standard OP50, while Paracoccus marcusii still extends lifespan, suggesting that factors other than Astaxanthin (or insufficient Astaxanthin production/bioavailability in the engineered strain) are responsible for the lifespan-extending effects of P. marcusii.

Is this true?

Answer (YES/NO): NO